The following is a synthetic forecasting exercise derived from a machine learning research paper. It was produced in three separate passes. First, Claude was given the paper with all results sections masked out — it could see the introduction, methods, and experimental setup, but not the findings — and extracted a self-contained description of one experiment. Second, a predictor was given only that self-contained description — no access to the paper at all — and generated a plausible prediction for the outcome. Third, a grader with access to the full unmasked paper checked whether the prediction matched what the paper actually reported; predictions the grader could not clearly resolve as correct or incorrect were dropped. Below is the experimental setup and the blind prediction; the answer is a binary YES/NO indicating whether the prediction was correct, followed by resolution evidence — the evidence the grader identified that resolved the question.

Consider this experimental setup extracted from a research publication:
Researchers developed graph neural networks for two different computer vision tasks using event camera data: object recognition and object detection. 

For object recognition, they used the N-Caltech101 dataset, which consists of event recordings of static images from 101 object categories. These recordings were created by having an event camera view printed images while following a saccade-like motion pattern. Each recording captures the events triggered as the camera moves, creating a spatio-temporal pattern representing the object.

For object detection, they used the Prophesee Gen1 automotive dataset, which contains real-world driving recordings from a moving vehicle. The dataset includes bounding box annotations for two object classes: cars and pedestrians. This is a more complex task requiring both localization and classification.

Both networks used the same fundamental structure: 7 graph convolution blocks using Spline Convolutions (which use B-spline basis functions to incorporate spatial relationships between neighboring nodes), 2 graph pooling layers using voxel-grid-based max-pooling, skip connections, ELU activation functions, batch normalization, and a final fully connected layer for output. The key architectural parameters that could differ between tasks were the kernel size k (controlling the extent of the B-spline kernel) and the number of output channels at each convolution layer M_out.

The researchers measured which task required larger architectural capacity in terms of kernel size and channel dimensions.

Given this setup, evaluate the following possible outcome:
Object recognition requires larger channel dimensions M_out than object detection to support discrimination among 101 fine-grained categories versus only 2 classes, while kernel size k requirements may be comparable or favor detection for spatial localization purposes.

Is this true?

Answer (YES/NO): NO